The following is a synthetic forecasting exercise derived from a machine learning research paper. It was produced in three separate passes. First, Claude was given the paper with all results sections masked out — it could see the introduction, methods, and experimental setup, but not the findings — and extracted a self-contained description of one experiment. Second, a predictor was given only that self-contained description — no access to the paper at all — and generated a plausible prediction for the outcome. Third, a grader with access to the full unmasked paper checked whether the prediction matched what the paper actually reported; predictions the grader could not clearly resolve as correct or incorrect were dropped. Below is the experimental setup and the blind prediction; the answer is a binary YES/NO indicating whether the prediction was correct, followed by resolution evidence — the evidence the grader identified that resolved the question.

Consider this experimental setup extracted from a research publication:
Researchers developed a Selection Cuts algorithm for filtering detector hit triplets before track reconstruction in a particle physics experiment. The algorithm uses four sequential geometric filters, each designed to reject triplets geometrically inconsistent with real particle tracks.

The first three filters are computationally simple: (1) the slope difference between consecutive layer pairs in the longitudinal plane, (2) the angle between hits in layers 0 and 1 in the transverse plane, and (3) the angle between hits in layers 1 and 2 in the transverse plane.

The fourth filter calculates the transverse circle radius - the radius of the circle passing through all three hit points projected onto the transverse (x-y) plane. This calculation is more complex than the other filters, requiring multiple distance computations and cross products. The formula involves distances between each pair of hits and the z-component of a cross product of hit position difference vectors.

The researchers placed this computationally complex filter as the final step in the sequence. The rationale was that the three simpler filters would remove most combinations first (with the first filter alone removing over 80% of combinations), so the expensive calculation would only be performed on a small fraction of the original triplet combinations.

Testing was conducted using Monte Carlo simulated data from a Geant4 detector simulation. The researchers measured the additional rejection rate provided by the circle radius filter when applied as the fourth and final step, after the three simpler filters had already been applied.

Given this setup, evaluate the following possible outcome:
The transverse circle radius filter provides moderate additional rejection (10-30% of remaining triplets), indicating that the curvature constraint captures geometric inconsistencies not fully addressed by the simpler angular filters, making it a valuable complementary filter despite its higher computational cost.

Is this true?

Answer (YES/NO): YES